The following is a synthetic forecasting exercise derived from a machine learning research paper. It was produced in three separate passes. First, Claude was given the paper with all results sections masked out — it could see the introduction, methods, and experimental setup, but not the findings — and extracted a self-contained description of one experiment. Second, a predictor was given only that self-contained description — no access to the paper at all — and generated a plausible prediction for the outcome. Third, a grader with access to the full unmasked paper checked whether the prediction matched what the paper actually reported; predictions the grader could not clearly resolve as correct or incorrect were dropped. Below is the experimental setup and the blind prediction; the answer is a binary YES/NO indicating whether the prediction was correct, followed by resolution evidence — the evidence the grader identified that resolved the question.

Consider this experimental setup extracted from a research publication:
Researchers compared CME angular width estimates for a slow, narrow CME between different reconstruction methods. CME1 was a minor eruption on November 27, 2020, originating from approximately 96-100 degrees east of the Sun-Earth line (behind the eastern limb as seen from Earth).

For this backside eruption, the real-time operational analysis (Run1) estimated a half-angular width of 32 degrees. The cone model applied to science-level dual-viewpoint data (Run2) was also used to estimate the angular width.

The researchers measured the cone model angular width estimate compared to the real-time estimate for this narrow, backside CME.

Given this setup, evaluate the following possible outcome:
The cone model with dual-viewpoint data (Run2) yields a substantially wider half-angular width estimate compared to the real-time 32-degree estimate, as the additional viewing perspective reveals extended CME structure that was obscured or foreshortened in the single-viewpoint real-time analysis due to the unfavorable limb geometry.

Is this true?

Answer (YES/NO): NO